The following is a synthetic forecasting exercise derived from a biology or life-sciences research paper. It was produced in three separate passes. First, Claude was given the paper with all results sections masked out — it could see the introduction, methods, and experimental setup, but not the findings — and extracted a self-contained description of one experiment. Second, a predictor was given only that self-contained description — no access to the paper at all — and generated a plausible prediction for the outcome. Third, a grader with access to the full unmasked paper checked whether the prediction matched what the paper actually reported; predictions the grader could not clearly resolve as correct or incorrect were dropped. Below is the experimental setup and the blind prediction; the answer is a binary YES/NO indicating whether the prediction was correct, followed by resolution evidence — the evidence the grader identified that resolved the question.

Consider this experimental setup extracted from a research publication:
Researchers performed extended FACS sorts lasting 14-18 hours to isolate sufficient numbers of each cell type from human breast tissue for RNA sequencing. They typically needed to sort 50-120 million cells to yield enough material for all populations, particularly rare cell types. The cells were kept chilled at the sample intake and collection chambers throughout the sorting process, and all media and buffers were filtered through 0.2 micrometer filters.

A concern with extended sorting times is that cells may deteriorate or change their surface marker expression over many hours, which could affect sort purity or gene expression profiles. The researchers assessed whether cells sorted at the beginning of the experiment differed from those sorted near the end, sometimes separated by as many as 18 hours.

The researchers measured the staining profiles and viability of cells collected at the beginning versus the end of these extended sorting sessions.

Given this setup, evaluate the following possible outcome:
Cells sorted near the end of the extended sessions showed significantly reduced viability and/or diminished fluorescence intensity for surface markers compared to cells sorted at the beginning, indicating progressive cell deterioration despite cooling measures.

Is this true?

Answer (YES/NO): NO